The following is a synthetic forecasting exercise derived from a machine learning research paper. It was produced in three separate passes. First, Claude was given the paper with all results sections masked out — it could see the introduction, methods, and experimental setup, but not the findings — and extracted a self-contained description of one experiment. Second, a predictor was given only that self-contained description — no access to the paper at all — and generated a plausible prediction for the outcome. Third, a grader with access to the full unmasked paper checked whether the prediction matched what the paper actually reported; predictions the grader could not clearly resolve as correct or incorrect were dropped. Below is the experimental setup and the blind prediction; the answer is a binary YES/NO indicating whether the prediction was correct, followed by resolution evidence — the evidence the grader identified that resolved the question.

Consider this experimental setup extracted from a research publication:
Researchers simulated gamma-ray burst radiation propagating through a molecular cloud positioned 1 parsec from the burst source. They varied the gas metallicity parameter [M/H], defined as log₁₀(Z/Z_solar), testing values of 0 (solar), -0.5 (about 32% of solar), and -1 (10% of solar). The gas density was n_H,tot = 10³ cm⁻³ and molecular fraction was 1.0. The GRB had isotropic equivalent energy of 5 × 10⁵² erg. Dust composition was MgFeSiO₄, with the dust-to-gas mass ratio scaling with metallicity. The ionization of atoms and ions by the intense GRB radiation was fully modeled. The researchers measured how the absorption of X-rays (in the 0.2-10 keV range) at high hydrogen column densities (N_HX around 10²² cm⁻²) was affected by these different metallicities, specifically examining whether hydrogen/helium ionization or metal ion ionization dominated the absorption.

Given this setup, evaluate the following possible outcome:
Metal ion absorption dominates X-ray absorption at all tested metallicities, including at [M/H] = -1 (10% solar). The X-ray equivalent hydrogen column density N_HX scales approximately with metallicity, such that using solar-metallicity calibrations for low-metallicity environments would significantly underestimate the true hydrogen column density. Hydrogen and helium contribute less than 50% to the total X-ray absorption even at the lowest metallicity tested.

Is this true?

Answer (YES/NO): NO